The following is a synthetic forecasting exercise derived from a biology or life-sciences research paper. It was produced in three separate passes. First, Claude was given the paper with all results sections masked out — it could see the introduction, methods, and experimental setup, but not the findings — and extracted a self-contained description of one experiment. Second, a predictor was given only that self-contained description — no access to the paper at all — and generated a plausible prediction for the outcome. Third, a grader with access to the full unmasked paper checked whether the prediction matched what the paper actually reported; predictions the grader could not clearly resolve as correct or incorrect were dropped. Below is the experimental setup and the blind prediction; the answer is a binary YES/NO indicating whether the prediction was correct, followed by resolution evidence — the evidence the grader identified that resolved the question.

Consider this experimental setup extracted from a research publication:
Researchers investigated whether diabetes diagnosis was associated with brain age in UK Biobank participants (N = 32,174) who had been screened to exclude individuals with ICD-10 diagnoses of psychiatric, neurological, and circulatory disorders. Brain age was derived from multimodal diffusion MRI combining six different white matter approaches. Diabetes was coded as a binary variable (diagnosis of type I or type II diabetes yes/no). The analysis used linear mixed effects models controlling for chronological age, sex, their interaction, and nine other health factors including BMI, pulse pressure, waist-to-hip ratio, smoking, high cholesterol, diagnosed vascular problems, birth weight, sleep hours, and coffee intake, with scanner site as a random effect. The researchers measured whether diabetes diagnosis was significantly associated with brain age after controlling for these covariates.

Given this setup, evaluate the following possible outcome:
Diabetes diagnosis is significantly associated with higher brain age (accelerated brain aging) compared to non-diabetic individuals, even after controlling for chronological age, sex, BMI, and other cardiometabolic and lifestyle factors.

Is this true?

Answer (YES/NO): YES